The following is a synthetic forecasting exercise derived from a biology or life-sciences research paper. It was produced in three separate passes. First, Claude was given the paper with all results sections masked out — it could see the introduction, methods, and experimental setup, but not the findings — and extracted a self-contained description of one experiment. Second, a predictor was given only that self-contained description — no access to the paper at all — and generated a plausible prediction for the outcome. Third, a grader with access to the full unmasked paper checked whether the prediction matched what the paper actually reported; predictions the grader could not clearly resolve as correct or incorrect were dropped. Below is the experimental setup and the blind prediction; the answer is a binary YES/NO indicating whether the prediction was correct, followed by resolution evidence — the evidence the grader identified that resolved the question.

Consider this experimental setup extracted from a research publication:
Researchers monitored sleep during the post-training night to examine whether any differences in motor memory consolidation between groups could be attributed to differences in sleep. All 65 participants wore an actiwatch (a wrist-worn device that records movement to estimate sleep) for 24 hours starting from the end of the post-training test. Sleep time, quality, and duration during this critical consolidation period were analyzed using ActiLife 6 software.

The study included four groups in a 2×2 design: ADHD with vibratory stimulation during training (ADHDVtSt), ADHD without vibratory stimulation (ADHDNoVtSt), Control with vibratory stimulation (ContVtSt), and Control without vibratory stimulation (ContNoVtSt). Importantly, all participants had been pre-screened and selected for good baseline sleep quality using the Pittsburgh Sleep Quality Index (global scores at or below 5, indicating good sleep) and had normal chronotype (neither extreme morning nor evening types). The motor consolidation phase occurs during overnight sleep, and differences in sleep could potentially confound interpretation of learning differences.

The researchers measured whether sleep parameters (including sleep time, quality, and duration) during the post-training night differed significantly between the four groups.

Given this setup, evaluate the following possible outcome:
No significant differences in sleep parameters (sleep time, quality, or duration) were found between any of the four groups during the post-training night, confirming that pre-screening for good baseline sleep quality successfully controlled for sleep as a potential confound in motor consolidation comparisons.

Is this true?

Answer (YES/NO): NO